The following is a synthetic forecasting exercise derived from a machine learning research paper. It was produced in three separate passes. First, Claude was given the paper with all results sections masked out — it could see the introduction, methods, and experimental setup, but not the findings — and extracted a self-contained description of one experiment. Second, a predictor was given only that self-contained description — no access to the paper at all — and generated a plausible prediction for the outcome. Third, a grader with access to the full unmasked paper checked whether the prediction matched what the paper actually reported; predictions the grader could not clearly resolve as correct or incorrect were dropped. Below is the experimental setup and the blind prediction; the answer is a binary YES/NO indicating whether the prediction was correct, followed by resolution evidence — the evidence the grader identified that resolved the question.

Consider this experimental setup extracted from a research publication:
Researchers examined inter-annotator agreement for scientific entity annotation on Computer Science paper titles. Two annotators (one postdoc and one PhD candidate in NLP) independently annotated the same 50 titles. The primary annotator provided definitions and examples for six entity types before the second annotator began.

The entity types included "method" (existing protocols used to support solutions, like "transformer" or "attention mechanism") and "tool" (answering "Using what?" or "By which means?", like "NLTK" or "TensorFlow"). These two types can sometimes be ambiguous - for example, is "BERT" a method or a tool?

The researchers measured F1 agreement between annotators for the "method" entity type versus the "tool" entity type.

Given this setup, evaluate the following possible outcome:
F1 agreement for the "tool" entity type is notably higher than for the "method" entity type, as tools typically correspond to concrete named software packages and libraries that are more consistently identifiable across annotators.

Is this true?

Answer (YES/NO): NO